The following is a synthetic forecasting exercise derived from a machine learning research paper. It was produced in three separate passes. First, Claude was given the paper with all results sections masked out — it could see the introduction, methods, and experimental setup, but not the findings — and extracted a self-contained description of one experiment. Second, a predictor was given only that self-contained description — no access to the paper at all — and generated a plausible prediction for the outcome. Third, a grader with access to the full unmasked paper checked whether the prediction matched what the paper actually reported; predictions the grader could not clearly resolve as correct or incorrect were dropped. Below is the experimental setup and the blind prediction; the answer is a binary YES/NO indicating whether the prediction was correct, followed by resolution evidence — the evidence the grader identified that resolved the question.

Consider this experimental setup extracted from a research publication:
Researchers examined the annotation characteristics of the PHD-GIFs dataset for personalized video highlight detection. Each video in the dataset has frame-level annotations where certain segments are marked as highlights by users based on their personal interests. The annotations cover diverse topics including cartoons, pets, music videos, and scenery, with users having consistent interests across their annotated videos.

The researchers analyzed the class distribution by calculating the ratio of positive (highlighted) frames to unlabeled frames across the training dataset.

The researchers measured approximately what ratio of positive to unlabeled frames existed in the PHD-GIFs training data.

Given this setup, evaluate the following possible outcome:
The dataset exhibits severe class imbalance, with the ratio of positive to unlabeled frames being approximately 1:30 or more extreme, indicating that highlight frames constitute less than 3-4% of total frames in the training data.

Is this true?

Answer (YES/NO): YES